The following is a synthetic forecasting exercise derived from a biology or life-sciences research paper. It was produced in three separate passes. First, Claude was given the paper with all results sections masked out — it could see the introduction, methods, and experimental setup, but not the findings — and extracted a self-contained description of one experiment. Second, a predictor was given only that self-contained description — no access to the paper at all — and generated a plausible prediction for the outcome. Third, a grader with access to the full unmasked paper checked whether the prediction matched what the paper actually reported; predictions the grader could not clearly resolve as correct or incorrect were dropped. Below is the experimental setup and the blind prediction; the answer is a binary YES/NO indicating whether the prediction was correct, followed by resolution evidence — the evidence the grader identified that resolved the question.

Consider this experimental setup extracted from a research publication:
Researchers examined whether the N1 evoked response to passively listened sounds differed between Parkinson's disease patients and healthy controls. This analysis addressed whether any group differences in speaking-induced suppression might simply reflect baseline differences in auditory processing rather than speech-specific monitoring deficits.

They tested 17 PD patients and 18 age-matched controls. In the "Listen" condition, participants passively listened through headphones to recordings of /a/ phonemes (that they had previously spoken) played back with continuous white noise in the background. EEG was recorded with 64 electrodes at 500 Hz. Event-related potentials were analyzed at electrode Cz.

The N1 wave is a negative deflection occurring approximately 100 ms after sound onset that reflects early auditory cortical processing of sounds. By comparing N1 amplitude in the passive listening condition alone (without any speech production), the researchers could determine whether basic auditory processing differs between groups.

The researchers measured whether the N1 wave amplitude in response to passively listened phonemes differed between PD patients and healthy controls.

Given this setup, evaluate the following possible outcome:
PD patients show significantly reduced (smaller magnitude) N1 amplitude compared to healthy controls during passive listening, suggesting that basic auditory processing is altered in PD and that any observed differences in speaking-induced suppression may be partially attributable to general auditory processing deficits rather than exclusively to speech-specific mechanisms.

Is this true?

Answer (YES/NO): YES